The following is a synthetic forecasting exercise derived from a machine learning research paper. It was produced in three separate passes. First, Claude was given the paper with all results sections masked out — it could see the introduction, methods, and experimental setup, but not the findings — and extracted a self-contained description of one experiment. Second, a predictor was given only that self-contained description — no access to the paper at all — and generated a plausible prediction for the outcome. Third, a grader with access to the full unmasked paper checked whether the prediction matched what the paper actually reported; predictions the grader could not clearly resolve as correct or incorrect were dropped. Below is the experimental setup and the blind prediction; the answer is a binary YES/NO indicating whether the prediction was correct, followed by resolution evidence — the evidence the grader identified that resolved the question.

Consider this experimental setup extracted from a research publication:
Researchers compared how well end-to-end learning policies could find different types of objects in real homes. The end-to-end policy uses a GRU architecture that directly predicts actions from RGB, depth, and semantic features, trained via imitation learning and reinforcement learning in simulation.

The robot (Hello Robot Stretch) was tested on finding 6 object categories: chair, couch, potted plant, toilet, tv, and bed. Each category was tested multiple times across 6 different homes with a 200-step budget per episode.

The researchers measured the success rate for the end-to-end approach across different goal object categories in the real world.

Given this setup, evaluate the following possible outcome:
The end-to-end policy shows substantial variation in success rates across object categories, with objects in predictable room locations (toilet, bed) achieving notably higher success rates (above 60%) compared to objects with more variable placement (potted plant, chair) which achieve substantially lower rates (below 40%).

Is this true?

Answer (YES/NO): NO